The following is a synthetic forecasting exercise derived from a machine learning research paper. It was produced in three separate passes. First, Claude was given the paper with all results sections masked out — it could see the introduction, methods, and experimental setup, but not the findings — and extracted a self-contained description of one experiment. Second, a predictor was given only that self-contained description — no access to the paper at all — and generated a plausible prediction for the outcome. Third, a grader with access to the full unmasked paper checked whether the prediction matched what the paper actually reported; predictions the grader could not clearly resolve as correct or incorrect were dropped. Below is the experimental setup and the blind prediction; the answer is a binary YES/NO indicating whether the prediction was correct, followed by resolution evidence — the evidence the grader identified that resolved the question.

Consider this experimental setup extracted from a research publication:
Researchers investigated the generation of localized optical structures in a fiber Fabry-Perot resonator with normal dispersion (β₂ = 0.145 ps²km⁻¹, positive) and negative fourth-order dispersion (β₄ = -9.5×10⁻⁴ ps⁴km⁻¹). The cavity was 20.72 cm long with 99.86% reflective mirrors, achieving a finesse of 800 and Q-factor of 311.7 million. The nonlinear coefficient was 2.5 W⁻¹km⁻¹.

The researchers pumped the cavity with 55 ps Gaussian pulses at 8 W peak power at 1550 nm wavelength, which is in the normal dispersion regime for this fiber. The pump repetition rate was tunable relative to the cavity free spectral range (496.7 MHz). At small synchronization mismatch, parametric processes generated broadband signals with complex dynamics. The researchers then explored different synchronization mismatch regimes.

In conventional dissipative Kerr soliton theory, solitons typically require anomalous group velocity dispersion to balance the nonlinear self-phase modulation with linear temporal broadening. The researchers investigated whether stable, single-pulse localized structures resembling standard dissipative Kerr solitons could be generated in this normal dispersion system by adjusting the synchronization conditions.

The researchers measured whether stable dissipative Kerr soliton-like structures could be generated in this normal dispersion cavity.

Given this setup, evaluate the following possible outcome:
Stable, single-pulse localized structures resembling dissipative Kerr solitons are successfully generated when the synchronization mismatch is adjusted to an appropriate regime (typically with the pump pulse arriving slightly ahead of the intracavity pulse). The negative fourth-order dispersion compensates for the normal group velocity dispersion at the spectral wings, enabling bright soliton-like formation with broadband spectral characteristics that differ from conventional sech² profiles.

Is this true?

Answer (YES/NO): NO